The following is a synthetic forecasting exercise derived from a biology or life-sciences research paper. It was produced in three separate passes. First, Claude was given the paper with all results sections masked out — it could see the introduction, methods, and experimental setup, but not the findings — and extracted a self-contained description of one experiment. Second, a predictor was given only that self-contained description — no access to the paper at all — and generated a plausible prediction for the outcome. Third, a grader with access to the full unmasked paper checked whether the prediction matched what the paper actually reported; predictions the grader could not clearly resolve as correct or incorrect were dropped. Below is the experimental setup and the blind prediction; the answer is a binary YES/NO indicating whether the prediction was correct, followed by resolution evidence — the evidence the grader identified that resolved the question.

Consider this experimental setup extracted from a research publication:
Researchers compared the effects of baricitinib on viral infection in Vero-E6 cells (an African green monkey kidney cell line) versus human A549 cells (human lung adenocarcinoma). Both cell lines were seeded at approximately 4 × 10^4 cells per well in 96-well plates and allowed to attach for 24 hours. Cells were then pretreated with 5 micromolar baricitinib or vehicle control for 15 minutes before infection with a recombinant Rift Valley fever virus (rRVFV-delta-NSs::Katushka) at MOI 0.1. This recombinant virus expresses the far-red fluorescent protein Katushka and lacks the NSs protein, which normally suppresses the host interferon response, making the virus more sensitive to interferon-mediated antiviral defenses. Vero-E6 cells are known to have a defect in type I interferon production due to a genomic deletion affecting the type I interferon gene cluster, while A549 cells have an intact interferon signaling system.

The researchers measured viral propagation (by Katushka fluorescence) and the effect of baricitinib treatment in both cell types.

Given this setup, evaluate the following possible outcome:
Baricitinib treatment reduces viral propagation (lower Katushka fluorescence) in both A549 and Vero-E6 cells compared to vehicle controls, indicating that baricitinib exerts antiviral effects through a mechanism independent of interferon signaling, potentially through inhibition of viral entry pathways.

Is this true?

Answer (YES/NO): NO